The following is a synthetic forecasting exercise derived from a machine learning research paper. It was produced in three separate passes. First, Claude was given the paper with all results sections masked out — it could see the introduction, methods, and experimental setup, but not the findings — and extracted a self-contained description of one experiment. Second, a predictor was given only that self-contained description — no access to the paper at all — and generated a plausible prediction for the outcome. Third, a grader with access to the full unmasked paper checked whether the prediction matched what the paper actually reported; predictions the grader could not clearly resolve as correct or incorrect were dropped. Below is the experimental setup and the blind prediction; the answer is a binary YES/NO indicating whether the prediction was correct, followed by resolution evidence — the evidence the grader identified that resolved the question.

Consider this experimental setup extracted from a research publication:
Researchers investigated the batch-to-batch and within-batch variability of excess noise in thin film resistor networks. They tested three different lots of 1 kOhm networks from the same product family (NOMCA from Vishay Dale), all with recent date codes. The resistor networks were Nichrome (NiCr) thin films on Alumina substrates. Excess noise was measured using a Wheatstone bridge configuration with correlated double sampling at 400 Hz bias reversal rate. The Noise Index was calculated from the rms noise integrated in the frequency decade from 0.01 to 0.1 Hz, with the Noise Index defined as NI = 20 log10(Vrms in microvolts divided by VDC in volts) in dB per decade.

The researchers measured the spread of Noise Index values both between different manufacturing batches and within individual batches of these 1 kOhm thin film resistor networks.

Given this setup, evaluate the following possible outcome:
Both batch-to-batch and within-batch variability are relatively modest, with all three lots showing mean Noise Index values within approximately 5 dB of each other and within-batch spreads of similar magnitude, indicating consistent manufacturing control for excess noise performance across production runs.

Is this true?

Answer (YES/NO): NO